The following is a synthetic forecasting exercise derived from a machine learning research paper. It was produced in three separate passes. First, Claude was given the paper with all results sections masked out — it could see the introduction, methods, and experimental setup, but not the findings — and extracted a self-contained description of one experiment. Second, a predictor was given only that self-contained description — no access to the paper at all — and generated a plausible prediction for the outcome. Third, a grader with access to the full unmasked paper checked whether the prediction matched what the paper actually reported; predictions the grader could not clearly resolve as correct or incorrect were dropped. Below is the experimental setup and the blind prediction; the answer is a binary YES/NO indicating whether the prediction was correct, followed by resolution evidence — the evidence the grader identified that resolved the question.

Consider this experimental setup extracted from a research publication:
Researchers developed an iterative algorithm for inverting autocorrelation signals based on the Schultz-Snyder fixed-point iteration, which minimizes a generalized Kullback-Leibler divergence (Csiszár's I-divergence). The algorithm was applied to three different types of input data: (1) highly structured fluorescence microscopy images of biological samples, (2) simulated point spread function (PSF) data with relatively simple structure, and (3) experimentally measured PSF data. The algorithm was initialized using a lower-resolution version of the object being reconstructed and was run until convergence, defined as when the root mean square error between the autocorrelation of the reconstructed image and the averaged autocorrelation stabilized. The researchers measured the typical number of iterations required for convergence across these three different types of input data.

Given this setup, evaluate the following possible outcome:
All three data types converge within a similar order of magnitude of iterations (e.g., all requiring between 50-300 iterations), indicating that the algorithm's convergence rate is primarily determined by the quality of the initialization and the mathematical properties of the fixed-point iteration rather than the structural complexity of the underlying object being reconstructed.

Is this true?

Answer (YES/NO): NO